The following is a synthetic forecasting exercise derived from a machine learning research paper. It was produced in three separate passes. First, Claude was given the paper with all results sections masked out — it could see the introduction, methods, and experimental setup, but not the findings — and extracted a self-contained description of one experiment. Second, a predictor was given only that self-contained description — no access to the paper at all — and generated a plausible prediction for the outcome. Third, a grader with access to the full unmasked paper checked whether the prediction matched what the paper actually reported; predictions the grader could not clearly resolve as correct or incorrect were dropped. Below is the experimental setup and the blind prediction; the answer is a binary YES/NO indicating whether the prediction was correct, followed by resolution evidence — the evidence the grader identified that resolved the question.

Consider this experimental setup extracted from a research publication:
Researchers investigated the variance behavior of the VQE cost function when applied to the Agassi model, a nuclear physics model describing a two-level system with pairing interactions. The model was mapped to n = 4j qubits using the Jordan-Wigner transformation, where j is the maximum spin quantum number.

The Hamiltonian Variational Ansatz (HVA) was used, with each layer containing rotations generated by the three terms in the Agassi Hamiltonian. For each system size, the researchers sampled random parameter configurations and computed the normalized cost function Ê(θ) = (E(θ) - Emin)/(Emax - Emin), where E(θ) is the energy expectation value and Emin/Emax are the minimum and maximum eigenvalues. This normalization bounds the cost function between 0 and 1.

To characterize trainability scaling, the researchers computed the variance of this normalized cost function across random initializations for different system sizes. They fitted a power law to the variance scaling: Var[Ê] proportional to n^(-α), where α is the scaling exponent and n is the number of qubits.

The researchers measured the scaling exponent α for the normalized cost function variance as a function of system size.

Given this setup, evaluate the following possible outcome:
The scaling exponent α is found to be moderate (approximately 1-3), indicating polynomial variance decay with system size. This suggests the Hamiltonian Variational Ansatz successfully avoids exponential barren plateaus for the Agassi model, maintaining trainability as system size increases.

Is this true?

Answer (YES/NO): YES